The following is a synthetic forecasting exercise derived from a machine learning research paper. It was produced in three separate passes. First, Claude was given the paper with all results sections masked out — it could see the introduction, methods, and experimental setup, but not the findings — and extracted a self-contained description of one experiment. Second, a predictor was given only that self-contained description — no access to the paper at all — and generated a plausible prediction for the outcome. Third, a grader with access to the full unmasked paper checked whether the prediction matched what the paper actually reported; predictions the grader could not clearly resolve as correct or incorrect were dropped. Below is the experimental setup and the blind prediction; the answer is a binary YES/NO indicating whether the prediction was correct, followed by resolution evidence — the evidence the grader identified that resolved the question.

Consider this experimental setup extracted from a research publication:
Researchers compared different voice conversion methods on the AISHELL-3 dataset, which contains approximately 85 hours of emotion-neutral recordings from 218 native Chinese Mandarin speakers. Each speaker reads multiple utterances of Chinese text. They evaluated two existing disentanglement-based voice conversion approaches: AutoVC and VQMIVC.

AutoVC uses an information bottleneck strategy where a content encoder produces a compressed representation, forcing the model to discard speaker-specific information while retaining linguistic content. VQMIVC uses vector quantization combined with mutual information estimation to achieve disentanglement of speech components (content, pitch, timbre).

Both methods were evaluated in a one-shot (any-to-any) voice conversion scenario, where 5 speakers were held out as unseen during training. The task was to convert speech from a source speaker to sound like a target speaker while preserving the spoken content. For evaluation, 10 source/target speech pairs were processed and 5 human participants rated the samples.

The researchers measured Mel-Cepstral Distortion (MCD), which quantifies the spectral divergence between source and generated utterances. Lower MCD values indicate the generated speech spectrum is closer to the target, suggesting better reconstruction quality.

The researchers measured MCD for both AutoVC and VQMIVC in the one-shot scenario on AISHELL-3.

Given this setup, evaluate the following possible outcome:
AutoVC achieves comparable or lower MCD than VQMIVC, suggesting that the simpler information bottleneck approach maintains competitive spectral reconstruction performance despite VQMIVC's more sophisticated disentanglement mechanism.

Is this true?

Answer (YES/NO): NO